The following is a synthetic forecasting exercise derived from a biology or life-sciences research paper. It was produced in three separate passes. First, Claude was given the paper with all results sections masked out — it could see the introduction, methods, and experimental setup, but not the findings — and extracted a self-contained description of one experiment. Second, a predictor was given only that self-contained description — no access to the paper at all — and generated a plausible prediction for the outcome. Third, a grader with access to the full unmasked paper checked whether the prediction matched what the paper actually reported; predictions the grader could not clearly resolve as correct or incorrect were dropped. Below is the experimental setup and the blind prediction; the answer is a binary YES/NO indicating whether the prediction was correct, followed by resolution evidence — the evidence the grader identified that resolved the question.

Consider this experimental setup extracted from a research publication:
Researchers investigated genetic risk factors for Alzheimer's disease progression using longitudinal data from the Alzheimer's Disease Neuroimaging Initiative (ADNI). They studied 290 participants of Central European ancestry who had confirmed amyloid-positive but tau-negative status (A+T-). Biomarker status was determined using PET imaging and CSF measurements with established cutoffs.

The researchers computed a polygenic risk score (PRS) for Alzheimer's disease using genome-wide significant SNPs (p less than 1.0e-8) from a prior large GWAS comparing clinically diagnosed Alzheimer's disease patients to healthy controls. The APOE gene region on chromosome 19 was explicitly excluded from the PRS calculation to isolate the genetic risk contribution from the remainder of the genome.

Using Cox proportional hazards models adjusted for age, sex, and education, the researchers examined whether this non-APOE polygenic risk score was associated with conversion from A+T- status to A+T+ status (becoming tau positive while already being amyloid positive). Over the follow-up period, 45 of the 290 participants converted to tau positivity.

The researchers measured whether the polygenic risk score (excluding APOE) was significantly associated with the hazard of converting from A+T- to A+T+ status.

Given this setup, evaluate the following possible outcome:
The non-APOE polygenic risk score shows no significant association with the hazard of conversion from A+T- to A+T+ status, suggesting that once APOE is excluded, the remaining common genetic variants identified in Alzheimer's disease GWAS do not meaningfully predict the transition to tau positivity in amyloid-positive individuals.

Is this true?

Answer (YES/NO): NO